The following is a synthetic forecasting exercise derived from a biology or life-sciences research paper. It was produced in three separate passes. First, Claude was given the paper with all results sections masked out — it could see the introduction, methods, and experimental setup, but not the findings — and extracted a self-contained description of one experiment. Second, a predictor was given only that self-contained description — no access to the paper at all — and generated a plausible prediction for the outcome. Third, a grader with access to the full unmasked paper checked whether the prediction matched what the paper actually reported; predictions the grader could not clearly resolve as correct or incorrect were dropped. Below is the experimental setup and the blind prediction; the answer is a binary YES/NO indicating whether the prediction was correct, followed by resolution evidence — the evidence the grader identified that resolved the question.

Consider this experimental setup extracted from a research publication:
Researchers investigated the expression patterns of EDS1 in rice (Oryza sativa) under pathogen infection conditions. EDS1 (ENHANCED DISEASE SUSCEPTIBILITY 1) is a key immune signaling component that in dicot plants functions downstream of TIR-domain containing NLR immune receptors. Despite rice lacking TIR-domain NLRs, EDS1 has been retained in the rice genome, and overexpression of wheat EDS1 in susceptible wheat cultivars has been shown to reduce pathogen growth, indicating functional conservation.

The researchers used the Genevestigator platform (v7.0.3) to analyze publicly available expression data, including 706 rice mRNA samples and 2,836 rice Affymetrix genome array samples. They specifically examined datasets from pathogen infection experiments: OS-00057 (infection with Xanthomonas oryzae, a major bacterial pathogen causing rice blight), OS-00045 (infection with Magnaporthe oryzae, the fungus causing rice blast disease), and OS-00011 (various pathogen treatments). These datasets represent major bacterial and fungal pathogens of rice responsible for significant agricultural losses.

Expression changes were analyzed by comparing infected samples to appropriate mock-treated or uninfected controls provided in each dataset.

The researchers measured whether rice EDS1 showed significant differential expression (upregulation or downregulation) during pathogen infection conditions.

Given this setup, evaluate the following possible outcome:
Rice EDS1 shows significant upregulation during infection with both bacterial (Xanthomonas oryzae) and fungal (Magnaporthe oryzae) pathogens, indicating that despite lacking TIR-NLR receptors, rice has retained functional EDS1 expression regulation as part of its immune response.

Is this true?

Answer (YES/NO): NO